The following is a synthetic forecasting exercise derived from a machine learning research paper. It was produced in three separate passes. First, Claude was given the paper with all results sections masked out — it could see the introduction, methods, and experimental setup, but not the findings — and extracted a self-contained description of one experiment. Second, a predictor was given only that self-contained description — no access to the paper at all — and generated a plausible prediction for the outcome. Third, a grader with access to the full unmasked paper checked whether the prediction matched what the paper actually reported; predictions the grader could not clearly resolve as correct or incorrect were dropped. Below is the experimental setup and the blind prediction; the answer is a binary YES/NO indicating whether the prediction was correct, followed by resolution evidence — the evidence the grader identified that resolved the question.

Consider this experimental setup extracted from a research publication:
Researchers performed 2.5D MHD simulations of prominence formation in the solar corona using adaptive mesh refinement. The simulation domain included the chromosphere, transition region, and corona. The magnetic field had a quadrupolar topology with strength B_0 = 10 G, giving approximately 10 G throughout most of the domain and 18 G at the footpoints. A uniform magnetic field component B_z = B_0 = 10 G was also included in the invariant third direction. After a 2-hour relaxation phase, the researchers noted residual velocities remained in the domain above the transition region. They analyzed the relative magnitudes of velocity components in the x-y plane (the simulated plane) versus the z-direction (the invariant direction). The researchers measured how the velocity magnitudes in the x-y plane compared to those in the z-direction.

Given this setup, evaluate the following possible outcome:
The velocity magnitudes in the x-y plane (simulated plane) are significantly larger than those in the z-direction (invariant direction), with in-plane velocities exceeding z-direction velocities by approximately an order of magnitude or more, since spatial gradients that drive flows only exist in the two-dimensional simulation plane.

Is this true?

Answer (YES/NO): NO